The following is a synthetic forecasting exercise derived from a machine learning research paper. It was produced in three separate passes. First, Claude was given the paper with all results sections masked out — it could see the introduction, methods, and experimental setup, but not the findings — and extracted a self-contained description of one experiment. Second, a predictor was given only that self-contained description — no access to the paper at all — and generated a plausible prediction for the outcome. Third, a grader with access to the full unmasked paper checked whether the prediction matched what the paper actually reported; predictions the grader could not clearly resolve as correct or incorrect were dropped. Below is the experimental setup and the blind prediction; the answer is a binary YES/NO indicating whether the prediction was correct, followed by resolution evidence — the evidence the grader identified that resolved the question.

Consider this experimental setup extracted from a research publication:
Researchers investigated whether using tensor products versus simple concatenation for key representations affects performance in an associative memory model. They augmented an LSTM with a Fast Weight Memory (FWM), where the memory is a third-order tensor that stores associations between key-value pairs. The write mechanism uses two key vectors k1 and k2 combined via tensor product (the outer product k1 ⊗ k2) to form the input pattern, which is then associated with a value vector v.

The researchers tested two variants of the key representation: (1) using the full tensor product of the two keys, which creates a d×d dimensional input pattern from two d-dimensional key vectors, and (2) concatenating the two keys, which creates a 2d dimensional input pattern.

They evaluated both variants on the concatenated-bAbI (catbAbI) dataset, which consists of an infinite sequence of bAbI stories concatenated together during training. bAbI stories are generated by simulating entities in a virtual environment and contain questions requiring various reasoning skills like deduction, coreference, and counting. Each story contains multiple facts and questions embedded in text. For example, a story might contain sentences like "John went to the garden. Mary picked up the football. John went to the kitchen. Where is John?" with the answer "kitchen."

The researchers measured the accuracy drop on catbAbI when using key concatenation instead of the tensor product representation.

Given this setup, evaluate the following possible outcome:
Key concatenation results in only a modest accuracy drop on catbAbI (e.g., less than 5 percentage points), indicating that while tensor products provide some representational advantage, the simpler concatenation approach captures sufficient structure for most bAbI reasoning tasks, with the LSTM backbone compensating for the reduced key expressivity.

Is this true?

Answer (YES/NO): NO